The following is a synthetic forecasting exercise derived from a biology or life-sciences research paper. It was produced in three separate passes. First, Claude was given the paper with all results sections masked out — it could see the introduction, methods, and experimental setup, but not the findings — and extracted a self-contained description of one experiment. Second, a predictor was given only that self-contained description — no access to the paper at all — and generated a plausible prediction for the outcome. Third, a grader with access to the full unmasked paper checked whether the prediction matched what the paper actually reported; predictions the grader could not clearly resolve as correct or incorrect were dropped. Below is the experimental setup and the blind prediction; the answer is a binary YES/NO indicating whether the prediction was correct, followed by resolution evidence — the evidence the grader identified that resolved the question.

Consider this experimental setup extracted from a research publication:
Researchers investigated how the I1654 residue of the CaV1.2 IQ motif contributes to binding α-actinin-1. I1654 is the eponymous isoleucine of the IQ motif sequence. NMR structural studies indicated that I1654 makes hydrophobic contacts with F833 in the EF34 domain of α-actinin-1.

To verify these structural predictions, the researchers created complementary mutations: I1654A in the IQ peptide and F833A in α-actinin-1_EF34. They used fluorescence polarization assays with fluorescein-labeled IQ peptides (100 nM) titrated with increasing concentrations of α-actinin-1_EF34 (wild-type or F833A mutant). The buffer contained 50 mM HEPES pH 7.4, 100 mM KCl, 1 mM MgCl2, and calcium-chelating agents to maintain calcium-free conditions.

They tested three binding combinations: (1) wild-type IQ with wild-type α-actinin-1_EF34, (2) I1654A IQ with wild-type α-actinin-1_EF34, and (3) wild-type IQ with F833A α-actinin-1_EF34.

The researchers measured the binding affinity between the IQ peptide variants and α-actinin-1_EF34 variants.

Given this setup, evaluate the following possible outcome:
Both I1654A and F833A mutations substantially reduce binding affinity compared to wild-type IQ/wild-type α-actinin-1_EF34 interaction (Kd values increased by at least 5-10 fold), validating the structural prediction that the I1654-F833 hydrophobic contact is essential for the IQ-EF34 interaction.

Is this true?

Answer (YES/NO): YES